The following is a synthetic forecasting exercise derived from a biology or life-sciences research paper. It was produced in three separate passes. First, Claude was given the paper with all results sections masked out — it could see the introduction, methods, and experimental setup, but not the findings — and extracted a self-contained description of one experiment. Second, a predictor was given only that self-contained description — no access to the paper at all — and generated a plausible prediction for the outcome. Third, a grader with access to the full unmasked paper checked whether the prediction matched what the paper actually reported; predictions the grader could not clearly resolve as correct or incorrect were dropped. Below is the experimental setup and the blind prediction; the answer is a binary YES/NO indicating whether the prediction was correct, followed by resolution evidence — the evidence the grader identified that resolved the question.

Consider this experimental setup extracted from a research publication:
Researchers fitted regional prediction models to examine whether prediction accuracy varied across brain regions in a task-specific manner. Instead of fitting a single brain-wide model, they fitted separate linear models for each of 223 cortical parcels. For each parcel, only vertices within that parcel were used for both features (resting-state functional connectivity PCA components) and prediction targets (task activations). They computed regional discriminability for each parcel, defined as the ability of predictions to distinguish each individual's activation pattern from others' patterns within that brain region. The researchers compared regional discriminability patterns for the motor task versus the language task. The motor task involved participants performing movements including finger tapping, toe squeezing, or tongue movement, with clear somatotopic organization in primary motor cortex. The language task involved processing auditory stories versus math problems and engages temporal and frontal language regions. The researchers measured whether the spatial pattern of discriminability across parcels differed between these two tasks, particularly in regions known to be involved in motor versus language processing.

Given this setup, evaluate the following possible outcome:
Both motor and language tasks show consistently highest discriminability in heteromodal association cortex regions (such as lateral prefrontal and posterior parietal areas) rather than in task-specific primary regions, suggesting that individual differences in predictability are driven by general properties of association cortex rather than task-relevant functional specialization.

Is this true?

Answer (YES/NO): NO